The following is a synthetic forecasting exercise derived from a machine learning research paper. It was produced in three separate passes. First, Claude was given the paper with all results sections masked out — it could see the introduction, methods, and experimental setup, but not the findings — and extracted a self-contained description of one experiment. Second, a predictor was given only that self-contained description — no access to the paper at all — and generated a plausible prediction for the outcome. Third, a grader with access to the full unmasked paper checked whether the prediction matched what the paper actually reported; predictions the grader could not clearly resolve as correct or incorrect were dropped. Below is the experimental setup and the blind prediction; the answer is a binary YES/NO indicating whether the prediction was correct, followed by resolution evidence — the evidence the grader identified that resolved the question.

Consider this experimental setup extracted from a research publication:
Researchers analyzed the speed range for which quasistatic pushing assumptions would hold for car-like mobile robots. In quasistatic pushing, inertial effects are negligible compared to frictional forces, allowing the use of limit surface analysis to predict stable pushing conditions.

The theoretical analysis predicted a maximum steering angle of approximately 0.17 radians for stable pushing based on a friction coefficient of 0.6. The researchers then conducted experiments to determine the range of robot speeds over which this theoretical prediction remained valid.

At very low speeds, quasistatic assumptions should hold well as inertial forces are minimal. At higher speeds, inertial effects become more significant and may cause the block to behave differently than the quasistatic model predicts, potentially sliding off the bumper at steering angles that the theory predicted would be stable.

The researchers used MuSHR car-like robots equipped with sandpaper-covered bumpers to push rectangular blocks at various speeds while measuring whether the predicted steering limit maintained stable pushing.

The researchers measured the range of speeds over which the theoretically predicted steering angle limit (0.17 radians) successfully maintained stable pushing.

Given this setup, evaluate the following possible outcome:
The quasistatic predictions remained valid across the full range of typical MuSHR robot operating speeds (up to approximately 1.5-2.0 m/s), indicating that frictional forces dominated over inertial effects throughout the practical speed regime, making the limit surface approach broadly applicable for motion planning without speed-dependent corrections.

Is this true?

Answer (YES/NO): NO